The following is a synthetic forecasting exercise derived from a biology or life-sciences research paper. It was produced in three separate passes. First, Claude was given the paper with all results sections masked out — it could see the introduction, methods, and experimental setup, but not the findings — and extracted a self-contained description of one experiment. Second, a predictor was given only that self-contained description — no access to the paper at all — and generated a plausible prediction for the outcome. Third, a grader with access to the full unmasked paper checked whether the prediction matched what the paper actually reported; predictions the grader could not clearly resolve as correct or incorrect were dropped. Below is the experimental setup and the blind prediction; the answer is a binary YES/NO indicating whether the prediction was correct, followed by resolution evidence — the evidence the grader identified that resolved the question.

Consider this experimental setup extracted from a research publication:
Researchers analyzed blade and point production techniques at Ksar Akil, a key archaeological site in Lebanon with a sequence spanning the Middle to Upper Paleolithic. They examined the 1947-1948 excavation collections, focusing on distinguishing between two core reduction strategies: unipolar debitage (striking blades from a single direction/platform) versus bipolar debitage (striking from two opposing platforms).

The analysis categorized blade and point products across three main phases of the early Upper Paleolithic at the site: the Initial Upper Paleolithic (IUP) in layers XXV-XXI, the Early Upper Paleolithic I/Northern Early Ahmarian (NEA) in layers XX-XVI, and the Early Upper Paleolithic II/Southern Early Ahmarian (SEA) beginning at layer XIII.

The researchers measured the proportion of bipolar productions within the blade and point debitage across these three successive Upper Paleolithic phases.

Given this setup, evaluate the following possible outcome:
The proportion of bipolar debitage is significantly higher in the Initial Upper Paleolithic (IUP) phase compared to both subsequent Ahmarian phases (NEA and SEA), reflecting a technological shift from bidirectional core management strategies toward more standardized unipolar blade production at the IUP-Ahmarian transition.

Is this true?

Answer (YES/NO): NO